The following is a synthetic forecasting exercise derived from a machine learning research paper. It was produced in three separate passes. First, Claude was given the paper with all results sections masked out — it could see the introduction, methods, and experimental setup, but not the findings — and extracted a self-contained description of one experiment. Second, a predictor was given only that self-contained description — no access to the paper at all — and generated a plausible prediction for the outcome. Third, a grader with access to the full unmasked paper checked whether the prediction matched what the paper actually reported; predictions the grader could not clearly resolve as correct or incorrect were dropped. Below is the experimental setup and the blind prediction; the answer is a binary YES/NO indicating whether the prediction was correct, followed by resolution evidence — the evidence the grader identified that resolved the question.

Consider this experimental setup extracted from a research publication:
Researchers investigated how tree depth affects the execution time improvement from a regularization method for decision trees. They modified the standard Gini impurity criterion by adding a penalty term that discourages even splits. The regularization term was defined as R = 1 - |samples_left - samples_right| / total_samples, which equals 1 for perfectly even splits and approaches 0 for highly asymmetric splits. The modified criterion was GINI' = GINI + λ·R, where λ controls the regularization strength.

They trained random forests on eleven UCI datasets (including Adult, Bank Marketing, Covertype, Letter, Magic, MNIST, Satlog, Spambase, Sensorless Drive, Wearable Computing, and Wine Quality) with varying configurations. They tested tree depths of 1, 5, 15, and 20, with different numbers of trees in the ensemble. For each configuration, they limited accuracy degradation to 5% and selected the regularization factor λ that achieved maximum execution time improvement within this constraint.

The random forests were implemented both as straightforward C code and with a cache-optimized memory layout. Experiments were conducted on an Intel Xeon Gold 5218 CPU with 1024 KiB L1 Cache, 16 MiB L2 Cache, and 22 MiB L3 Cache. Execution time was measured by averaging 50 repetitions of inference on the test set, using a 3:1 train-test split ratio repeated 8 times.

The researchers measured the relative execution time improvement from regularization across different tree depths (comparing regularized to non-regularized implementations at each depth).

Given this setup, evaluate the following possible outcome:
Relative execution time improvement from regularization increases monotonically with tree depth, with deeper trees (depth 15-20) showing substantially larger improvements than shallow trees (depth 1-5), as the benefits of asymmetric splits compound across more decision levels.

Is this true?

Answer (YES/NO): YES